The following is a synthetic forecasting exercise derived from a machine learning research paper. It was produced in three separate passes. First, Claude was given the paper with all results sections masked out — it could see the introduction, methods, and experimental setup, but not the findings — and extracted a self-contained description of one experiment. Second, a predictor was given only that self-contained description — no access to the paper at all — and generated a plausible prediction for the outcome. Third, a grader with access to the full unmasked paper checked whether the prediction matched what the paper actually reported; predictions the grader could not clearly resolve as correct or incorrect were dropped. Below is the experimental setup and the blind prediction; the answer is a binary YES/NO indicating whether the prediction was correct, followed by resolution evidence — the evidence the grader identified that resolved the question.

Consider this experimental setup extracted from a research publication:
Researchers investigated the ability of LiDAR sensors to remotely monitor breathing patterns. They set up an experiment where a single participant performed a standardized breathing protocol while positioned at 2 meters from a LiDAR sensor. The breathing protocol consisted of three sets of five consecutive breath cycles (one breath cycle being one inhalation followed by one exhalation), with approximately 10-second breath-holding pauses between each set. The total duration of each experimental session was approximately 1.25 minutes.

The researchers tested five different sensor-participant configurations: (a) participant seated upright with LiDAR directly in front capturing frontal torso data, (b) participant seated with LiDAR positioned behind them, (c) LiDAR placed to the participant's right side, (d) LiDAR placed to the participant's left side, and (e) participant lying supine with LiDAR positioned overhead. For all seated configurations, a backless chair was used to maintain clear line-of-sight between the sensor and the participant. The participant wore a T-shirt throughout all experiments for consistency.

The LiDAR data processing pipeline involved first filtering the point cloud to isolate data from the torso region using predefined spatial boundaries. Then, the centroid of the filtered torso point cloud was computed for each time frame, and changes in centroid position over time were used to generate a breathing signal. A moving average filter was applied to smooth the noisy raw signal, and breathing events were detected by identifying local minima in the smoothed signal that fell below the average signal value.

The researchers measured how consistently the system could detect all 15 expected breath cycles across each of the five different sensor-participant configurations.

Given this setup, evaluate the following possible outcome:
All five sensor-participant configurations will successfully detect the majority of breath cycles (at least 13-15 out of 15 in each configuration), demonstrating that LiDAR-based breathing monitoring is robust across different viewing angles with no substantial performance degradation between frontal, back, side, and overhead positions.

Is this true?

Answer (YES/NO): NO